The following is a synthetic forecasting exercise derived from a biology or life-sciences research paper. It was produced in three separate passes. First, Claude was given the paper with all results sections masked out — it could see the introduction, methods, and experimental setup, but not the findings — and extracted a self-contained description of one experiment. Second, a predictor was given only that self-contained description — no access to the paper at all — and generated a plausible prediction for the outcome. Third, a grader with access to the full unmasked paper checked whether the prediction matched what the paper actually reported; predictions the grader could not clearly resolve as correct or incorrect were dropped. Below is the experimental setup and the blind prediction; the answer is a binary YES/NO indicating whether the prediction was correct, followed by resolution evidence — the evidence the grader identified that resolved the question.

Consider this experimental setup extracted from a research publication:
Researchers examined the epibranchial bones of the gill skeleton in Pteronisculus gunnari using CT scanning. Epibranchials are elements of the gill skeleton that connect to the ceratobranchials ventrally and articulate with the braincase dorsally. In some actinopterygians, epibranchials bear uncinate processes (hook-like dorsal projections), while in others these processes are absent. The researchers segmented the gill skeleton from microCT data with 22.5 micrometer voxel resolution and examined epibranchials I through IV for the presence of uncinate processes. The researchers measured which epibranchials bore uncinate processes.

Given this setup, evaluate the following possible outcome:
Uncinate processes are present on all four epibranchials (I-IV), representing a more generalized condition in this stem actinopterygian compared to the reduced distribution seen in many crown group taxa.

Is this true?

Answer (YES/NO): NO